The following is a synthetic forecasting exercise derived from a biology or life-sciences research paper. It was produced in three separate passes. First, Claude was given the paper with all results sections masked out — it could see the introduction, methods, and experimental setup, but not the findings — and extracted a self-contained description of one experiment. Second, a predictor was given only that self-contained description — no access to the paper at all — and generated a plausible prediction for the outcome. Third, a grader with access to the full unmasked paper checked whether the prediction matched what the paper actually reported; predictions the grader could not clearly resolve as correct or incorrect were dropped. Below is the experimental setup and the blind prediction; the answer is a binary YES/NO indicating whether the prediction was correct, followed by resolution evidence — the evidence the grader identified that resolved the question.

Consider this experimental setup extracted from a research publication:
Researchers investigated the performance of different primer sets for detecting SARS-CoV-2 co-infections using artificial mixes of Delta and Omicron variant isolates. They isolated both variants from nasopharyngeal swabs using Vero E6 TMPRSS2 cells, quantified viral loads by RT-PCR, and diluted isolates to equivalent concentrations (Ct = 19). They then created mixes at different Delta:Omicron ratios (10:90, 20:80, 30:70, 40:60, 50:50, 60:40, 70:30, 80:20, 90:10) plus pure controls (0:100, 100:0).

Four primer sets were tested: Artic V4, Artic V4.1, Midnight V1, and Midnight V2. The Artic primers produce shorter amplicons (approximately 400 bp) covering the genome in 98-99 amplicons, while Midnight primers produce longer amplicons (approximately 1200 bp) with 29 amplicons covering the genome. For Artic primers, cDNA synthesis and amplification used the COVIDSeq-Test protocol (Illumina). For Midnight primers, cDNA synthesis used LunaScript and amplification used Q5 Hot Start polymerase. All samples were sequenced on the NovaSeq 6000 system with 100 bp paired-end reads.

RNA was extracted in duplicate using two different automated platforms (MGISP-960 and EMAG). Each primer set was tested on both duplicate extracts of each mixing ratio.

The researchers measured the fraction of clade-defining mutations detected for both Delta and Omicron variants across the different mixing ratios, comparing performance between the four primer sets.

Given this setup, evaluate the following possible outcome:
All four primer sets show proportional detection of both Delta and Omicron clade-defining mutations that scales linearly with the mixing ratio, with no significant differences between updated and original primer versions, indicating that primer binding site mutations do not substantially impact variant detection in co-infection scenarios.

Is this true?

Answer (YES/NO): NO